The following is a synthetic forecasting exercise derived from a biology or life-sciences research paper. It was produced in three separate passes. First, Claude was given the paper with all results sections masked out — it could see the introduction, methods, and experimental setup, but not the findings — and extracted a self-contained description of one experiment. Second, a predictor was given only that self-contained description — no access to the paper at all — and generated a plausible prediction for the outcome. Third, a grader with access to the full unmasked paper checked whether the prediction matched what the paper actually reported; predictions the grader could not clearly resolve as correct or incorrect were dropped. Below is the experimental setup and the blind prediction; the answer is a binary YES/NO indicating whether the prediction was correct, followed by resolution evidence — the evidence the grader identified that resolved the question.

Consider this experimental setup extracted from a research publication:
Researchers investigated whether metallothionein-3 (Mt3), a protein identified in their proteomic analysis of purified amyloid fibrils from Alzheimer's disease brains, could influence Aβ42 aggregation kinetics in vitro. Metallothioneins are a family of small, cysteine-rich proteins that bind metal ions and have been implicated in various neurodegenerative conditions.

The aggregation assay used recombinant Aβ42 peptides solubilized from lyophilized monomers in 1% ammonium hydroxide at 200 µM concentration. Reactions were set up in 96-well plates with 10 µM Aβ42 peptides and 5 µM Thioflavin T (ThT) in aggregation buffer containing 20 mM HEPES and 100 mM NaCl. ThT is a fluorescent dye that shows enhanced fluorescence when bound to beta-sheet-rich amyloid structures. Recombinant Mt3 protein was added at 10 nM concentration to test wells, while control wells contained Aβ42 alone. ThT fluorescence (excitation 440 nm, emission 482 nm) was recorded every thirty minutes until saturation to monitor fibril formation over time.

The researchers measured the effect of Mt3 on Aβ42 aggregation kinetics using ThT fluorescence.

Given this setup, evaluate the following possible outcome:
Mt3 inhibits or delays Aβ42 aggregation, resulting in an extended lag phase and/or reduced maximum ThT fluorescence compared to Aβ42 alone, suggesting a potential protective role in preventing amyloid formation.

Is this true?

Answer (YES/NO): NO